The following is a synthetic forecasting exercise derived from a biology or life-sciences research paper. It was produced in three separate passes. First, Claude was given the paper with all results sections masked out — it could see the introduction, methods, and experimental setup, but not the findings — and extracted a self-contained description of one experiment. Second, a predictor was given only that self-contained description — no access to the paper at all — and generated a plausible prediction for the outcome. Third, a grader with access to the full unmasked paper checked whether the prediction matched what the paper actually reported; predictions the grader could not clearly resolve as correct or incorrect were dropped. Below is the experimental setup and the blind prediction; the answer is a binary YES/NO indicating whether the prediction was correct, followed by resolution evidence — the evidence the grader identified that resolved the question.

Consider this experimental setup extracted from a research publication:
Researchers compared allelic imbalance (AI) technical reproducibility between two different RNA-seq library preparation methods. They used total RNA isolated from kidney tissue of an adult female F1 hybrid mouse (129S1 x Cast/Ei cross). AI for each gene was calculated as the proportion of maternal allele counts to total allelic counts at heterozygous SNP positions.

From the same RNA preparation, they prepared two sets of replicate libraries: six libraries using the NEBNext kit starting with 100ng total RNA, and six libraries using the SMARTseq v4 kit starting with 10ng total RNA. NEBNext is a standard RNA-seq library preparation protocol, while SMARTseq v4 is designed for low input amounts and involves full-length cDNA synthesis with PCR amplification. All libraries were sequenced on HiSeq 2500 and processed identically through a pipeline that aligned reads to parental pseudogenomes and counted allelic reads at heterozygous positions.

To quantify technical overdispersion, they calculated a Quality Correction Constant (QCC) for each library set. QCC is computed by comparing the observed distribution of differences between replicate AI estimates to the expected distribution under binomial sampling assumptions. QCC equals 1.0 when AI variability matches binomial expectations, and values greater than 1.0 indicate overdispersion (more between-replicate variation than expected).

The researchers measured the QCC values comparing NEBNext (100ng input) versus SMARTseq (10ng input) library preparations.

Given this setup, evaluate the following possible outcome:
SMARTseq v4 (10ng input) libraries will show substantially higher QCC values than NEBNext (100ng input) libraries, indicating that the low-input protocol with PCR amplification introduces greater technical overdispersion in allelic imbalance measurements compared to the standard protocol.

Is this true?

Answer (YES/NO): NO